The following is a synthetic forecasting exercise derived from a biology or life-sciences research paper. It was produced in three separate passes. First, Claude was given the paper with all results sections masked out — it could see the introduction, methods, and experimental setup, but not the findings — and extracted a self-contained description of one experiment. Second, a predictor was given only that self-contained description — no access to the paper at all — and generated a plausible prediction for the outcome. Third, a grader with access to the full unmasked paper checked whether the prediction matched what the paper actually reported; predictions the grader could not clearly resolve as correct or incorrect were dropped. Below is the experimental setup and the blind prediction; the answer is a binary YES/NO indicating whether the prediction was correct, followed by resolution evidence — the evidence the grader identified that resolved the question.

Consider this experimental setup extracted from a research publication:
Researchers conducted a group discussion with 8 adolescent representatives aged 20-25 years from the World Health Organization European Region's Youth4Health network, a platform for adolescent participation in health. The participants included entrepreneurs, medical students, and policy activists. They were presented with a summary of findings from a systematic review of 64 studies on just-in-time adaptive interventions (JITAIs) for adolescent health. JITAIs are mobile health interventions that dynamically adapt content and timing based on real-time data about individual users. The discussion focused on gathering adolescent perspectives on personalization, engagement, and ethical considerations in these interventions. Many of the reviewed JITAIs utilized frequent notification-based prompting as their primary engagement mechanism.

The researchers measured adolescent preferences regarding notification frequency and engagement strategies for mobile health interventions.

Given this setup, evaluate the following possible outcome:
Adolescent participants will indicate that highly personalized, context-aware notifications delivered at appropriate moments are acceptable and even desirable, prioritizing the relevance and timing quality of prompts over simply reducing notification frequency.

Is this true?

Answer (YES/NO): NO